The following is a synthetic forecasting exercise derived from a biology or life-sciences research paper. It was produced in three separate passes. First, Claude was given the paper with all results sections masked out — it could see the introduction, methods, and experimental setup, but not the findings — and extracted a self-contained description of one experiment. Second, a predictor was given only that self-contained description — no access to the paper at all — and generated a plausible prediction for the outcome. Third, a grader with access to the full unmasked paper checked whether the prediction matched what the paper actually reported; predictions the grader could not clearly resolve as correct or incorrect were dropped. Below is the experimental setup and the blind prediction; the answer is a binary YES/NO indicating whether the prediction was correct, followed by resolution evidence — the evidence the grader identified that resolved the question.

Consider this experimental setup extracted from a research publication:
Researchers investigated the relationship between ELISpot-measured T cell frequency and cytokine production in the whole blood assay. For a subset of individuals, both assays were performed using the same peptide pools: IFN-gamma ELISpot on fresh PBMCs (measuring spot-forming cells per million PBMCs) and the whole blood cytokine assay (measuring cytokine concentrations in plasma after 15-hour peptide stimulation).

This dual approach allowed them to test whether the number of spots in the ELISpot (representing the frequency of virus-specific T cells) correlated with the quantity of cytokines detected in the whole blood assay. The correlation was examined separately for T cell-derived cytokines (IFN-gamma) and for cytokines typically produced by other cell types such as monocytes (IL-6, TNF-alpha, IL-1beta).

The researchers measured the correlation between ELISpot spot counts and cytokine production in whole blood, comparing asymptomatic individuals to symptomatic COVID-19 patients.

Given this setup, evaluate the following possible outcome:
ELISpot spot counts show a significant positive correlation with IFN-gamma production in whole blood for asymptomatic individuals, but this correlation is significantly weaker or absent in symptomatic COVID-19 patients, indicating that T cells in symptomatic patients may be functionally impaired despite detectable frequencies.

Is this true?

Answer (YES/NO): NO